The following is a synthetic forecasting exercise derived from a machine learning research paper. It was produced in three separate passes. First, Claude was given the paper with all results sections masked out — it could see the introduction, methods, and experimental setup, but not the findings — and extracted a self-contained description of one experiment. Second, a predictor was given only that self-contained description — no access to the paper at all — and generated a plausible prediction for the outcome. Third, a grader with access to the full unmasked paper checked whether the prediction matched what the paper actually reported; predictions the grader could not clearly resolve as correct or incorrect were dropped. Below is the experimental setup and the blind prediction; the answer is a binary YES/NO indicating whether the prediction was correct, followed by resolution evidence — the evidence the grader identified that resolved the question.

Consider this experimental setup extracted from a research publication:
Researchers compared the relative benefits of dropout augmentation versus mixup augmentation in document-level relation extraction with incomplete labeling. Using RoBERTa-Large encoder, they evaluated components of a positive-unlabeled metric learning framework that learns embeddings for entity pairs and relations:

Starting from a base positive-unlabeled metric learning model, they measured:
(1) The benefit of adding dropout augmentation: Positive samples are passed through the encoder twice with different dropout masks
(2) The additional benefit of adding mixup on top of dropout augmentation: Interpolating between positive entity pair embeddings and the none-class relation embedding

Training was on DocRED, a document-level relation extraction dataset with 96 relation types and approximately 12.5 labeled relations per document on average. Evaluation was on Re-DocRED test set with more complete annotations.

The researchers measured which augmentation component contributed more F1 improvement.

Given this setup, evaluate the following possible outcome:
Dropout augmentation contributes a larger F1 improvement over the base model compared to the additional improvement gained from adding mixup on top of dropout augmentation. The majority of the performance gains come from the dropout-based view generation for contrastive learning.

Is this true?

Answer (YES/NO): NO